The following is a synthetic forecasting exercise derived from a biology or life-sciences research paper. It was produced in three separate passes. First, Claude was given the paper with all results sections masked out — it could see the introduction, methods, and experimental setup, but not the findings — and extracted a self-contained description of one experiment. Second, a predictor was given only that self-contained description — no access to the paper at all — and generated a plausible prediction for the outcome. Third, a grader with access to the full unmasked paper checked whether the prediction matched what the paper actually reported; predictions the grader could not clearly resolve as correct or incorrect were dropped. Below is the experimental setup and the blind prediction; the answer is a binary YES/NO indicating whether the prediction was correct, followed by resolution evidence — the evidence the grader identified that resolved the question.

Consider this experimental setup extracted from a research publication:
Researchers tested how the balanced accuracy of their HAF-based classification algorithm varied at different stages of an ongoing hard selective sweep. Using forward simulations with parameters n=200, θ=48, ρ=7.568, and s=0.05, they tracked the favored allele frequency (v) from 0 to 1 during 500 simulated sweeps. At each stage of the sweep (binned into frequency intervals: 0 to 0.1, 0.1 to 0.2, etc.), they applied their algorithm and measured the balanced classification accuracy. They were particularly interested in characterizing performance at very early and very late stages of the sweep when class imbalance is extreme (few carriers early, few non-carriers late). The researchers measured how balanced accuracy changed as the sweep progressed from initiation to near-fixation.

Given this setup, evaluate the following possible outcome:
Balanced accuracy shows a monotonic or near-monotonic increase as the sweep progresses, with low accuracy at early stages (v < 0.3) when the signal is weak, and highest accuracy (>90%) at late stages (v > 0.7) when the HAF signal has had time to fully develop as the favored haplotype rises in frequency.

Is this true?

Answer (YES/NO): NO